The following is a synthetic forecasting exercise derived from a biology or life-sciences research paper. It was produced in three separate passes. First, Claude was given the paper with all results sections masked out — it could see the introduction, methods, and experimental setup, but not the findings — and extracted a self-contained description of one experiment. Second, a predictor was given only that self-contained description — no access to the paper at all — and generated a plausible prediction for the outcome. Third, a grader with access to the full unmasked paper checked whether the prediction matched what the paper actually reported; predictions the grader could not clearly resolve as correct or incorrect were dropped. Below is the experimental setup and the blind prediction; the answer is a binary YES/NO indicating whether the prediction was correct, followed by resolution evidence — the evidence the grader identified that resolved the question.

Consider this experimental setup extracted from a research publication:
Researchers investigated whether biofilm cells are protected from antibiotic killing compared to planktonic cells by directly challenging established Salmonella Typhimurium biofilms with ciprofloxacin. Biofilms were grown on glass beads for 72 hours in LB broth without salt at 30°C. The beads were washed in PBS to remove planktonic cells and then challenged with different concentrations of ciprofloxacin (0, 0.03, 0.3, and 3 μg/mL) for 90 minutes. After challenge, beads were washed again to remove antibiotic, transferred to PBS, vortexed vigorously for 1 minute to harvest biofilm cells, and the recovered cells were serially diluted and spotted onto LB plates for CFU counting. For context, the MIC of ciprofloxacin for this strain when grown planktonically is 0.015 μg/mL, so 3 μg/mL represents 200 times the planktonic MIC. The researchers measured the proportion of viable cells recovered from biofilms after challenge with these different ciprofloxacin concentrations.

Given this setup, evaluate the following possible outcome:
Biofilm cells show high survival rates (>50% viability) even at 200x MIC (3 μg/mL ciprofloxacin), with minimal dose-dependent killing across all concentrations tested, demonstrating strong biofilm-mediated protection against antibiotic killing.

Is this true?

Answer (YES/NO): NO